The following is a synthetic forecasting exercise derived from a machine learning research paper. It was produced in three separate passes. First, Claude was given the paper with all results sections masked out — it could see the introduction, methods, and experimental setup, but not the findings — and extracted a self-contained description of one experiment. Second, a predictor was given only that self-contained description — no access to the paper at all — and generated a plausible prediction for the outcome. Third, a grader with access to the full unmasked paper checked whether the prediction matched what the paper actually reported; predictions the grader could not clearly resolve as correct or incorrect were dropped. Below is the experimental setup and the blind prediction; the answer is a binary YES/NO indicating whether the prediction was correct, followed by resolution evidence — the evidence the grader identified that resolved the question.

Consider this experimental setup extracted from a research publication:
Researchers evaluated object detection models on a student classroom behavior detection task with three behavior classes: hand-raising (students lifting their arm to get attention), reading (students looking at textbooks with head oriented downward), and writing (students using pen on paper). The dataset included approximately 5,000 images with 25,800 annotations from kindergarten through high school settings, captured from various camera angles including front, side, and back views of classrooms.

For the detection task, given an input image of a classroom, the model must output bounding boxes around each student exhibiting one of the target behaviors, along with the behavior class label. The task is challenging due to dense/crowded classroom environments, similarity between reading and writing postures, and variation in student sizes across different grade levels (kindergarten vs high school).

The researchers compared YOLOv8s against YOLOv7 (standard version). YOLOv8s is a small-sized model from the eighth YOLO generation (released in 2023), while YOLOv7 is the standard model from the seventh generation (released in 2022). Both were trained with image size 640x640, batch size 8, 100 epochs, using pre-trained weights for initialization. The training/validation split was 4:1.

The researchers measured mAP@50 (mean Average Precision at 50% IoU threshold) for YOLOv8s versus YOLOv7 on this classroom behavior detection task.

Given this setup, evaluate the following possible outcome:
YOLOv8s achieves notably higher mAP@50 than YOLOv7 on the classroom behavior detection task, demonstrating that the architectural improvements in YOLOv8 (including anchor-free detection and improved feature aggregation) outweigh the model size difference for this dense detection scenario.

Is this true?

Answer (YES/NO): NO